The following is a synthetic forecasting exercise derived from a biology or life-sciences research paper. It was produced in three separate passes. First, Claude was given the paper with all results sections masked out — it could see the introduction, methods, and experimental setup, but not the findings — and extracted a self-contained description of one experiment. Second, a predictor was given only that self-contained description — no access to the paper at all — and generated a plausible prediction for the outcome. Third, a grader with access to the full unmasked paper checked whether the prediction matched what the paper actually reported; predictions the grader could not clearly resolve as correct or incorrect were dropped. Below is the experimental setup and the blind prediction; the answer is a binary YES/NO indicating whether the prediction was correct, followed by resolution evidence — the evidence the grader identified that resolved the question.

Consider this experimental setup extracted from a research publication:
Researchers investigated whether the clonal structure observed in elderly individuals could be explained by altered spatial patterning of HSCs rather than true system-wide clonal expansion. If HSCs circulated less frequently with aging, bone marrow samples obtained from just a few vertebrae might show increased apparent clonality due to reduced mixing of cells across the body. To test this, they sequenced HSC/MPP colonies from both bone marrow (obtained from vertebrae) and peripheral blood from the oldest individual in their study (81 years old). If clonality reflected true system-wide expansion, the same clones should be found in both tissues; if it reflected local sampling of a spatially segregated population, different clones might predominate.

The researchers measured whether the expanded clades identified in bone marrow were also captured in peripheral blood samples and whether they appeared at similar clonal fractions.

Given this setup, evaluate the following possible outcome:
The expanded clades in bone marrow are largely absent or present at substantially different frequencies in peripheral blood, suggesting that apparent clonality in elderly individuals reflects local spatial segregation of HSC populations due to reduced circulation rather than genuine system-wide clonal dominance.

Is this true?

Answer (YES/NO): NO